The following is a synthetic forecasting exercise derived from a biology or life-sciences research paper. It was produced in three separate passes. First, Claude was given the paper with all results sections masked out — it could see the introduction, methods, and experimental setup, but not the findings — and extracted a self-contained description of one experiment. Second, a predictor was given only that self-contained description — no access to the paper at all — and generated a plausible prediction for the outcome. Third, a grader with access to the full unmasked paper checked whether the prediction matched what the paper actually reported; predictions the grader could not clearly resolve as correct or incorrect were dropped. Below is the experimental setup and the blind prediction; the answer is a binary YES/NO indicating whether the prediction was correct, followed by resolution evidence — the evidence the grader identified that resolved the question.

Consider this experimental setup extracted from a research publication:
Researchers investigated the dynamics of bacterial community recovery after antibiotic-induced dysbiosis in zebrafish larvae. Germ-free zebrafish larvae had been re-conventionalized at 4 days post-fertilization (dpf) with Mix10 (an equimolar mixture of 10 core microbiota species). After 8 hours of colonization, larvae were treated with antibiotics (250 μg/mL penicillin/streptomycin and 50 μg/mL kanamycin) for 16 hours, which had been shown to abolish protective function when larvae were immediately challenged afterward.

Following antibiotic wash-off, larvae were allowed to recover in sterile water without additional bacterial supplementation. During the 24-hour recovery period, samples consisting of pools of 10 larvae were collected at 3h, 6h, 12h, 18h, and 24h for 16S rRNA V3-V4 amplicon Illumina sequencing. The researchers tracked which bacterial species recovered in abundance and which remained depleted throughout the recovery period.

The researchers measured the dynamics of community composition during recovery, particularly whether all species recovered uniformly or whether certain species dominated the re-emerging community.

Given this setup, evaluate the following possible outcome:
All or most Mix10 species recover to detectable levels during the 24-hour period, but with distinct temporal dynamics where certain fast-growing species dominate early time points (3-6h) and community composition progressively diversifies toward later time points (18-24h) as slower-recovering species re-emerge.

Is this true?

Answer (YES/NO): NO